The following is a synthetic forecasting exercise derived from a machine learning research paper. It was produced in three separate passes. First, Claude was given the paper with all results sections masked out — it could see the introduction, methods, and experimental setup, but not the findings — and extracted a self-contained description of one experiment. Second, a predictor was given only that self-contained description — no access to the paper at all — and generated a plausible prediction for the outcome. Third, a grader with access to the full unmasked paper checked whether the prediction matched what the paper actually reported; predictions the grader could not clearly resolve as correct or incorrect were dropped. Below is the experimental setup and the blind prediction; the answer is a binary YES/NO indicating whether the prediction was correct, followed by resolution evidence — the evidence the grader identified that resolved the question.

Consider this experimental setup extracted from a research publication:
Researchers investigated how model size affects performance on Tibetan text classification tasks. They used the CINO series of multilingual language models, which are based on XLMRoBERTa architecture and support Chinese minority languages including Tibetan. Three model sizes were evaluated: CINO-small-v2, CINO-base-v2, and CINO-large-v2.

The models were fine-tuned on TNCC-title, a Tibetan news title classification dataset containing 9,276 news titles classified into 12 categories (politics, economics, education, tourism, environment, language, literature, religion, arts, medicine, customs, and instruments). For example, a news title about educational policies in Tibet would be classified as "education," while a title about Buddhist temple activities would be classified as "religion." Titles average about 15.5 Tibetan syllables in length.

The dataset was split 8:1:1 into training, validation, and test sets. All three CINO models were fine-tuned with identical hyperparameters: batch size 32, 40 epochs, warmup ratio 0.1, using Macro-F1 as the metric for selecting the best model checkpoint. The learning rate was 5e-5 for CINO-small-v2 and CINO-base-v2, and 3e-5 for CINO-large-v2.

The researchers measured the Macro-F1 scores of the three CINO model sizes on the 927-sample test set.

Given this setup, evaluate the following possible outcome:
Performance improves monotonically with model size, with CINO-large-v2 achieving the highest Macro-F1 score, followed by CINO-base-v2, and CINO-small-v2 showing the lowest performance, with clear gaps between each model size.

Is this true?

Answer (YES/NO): NO